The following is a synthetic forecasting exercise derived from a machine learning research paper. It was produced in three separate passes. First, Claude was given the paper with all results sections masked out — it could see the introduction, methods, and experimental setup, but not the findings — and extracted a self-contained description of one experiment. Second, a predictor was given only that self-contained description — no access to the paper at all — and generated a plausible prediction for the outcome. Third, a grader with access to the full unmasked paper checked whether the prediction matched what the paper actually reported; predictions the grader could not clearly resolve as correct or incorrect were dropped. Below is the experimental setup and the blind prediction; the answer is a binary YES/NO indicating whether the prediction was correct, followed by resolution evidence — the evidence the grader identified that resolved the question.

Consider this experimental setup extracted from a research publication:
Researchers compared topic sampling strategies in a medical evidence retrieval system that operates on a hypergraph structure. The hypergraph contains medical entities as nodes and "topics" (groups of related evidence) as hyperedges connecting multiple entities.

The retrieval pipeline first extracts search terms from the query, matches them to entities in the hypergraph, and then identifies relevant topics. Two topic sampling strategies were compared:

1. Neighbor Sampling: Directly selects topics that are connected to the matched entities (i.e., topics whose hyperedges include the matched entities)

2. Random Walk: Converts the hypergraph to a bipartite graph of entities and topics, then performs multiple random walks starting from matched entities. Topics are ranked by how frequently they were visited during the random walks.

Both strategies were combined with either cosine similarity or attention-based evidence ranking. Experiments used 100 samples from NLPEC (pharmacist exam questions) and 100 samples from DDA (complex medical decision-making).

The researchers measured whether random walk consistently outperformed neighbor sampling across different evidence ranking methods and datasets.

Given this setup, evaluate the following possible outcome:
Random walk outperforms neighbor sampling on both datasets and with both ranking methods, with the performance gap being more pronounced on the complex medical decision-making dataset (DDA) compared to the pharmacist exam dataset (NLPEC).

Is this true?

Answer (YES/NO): NO